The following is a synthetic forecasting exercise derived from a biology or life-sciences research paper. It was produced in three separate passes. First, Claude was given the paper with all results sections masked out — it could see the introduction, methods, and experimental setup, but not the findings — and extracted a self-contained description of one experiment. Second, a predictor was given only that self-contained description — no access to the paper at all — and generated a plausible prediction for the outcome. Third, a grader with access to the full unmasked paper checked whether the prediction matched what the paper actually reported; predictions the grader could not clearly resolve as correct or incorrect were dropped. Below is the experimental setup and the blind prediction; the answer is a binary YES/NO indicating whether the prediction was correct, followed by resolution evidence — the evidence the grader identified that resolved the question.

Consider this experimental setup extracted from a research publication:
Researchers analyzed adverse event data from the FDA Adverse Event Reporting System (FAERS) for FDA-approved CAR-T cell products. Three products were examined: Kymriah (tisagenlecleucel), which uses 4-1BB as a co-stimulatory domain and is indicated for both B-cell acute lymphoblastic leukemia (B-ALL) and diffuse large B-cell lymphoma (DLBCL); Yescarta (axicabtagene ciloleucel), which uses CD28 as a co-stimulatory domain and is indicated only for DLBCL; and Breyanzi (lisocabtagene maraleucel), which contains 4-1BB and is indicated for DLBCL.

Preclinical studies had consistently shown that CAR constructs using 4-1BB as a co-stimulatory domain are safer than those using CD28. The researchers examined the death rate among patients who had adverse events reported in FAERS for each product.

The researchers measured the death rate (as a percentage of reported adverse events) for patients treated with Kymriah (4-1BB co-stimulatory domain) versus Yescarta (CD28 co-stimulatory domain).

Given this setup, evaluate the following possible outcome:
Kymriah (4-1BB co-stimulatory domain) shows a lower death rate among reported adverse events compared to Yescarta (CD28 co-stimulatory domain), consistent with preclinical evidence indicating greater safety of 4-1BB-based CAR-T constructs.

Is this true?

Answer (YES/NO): NO